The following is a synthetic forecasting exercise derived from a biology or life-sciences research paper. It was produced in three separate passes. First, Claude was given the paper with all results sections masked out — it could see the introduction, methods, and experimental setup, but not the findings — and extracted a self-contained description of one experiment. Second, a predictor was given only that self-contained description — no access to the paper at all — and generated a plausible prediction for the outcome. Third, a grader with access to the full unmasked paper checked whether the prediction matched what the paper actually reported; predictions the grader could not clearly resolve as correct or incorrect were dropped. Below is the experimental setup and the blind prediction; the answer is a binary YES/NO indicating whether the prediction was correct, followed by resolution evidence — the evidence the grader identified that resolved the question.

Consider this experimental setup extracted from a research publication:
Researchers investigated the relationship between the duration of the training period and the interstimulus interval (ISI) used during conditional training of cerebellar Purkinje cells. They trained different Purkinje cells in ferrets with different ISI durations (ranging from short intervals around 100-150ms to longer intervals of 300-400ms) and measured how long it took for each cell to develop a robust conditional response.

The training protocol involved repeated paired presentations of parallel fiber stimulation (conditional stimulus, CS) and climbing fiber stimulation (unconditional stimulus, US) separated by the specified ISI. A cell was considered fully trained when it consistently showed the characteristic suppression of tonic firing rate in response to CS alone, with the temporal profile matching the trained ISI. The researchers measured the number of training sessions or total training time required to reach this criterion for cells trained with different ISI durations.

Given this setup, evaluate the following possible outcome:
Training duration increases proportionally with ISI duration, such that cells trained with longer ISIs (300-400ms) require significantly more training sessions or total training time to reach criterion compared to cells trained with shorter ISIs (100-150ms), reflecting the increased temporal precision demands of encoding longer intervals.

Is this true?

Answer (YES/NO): YES